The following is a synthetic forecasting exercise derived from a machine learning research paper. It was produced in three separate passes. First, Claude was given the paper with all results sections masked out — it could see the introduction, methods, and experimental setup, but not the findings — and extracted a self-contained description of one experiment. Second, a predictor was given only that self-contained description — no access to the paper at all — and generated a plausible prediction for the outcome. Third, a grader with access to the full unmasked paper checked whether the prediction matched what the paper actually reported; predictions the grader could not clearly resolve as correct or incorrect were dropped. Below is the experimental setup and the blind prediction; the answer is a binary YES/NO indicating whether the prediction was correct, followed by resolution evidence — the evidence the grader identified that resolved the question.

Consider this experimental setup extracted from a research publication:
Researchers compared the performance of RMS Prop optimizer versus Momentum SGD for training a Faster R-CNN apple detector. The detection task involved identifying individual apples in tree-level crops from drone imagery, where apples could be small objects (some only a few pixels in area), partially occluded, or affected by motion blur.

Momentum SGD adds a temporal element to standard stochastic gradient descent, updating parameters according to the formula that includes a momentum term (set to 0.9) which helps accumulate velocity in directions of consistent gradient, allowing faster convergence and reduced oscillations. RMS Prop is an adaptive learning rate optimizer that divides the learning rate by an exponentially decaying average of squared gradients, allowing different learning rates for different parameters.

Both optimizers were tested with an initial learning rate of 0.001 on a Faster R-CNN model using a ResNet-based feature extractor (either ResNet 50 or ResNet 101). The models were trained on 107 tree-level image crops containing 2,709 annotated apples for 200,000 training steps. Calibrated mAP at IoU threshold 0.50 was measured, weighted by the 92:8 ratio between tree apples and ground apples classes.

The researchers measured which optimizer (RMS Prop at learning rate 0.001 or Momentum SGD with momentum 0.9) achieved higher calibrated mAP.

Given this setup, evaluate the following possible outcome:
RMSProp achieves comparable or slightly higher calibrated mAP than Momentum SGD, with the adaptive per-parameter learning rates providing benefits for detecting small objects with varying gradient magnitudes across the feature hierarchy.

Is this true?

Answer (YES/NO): YES